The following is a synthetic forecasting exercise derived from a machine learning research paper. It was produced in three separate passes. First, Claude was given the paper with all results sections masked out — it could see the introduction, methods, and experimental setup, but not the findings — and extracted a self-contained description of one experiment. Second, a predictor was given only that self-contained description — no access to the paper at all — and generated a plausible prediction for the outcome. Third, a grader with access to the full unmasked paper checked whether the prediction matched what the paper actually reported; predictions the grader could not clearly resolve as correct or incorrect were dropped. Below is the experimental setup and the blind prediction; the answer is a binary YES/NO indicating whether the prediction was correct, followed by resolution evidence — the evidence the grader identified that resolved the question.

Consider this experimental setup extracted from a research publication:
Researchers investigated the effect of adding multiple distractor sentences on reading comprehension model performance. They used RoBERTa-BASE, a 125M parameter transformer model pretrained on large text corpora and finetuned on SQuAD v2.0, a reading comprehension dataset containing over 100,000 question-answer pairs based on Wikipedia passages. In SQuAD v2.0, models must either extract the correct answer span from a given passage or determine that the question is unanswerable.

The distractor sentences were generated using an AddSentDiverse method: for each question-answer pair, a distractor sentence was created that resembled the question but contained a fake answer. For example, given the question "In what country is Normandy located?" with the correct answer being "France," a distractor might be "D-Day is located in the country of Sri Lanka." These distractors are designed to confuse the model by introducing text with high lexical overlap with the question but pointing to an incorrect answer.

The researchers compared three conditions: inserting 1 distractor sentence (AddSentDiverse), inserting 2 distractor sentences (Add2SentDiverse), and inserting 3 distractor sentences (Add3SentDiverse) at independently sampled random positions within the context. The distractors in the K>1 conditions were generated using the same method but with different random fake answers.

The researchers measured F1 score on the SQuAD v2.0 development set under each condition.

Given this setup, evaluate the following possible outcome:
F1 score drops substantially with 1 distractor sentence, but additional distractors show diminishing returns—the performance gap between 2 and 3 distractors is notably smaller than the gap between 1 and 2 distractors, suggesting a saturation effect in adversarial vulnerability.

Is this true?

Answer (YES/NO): NO